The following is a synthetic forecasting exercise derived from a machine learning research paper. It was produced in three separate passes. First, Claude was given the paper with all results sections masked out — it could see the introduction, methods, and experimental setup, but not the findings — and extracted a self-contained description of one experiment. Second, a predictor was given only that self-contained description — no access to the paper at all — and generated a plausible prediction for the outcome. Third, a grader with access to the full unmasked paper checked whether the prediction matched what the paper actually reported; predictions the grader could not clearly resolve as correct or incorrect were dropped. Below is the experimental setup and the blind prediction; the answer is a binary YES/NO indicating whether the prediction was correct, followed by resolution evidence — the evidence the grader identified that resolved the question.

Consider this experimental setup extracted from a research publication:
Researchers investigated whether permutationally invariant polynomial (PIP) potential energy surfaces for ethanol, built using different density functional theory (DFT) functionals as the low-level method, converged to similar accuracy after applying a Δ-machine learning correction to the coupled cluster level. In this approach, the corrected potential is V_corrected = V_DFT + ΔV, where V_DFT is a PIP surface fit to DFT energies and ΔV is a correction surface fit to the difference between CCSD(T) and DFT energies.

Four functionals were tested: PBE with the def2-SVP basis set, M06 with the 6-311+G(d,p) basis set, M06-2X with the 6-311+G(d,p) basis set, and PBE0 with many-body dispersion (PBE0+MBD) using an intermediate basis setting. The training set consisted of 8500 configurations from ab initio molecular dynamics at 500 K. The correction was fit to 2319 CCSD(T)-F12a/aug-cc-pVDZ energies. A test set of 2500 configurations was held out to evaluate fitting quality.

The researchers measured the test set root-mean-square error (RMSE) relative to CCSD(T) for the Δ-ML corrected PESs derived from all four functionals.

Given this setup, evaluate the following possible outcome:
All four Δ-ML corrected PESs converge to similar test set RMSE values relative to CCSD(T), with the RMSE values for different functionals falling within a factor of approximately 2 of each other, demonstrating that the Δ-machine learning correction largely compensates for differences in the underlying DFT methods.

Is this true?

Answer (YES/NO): YES